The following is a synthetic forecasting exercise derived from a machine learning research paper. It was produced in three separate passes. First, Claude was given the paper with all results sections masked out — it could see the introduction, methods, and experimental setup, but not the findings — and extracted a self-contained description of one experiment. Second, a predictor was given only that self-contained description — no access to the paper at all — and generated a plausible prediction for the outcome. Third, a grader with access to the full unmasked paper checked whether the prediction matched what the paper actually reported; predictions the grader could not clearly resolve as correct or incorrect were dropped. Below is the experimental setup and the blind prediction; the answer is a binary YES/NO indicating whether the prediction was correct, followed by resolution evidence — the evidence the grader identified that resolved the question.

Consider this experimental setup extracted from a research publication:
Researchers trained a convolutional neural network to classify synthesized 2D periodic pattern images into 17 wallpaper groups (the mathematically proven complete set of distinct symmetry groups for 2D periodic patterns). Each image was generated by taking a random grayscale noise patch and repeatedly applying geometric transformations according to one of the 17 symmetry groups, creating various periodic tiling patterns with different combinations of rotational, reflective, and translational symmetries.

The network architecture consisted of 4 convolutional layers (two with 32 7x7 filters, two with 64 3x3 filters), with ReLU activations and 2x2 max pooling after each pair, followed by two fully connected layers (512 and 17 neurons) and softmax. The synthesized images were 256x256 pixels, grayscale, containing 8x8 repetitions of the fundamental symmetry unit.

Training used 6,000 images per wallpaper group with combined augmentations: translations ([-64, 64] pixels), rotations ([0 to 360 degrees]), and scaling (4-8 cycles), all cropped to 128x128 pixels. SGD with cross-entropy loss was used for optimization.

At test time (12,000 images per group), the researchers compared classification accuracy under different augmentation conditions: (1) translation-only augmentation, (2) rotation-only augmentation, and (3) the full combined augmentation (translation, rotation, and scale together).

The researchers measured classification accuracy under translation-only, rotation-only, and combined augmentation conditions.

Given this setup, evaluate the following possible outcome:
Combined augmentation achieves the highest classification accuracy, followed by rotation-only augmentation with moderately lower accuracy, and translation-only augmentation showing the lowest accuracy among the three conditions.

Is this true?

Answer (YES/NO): NO